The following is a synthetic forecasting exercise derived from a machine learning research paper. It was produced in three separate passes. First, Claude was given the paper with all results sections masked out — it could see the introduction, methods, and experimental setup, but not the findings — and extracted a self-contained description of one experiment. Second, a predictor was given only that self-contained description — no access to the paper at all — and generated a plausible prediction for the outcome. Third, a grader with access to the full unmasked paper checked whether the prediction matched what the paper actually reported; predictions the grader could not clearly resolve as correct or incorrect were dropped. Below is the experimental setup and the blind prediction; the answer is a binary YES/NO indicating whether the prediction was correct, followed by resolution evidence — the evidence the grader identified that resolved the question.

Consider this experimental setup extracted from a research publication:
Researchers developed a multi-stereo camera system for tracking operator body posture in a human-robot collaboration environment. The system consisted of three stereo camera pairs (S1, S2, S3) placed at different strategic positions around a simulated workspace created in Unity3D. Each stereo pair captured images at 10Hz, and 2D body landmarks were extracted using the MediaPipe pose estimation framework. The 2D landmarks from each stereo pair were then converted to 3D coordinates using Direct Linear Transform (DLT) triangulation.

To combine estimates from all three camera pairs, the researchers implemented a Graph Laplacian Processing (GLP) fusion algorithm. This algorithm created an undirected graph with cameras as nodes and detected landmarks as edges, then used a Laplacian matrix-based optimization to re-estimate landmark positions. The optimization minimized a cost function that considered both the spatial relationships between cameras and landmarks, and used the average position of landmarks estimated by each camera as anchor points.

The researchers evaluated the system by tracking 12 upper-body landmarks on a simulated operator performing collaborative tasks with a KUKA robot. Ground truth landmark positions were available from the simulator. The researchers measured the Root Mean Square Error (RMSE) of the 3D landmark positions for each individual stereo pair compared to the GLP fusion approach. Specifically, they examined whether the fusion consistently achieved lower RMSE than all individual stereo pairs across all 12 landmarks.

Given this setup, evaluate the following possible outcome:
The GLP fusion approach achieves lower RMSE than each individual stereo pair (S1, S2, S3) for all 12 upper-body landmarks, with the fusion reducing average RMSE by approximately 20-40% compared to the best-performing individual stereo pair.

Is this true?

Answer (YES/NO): NO